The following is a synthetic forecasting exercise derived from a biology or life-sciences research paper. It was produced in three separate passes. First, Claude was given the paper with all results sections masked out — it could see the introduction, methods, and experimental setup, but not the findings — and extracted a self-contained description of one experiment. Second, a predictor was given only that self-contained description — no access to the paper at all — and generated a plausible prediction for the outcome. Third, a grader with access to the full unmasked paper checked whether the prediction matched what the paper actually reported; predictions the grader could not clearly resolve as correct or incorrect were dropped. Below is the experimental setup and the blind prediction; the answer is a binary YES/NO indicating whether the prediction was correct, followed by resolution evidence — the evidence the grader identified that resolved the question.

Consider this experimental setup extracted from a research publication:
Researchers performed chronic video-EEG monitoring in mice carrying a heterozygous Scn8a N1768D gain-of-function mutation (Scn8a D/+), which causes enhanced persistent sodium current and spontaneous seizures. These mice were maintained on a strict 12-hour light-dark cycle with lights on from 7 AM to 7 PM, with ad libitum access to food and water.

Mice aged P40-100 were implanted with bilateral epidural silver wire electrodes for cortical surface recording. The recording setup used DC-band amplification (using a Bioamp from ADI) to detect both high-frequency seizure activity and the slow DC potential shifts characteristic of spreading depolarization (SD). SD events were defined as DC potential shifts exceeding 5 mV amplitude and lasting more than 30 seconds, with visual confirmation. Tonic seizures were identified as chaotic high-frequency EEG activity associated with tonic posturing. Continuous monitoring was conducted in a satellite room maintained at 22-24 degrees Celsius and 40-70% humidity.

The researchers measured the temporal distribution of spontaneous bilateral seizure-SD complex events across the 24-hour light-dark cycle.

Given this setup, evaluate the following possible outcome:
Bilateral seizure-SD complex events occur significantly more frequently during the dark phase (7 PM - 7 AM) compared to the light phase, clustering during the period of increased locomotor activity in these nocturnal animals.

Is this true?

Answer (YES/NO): NO